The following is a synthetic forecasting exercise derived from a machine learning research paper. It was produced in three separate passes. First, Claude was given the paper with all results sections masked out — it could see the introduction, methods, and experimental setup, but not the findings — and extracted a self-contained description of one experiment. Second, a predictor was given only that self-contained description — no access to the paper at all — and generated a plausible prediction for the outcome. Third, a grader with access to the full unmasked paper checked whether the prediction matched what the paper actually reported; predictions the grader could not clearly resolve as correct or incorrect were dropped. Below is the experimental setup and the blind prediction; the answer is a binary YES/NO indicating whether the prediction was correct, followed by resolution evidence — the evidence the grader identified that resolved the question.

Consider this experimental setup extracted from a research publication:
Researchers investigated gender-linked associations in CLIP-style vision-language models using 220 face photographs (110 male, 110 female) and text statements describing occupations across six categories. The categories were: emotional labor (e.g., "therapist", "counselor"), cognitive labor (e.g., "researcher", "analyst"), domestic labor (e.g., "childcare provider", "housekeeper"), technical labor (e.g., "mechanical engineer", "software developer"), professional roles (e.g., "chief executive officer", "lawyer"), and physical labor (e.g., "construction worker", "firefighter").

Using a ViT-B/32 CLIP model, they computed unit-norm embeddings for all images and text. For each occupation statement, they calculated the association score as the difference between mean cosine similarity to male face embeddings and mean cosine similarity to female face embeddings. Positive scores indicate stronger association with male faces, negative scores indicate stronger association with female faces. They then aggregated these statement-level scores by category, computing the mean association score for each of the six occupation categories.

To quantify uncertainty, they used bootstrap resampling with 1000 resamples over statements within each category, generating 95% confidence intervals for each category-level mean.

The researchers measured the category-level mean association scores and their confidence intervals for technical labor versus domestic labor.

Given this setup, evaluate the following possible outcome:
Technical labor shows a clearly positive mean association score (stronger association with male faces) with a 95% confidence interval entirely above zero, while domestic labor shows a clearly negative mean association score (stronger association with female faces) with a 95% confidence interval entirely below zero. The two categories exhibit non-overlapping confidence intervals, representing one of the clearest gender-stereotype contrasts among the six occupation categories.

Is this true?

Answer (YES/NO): NO